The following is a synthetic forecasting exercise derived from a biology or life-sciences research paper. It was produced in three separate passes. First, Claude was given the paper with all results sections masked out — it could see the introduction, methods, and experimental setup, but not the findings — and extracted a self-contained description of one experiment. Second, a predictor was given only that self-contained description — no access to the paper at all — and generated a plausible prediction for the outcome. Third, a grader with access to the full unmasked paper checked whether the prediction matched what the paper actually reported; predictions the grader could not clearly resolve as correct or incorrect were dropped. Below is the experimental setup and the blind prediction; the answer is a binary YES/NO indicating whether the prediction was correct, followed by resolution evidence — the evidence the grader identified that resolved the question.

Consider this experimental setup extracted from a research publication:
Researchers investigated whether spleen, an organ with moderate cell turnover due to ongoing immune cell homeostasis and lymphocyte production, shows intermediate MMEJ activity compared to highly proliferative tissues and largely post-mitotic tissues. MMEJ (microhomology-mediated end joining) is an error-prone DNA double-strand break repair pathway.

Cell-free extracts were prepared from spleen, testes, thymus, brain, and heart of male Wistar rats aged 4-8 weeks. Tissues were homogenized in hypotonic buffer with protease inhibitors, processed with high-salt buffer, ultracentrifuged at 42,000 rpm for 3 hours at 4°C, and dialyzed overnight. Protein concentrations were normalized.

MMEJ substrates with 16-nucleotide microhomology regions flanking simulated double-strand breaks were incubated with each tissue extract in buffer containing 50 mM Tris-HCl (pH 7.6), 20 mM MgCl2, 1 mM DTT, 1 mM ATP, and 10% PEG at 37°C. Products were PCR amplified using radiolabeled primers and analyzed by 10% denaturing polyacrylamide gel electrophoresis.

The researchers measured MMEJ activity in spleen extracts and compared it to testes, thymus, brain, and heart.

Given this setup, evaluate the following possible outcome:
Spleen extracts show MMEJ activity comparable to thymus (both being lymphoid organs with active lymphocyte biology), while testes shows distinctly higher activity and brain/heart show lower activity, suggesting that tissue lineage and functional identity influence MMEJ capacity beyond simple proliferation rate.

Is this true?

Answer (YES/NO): NO